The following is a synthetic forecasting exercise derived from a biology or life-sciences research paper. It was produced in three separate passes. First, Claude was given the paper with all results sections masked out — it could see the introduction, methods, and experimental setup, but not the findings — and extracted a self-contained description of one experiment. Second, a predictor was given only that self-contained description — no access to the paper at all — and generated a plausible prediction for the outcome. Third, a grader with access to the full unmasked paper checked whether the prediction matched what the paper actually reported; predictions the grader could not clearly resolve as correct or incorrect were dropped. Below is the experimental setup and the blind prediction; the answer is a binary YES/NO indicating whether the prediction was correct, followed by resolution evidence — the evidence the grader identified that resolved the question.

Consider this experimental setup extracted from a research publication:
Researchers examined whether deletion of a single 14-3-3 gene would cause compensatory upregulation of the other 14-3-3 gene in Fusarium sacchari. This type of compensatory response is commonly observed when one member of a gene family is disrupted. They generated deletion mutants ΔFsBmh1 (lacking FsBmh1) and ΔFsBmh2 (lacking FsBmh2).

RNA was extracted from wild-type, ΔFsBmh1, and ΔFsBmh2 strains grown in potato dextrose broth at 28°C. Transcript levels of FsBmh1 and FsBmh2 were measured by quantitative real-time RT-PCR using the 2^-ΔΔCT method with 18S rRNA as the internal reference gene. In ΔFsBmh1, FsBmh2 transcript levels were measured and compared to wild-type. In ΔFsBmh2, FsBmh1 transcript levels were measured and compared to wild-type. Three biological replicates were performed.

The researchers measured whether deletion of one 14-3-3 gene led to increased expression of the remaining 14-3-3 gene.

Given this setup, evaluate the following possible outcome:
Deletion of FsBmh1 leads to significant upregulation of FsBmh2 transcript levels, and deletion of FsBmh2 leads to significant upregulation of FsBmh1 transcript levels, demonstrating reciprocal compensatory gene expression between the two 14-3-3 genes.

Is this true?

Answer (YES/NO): YES